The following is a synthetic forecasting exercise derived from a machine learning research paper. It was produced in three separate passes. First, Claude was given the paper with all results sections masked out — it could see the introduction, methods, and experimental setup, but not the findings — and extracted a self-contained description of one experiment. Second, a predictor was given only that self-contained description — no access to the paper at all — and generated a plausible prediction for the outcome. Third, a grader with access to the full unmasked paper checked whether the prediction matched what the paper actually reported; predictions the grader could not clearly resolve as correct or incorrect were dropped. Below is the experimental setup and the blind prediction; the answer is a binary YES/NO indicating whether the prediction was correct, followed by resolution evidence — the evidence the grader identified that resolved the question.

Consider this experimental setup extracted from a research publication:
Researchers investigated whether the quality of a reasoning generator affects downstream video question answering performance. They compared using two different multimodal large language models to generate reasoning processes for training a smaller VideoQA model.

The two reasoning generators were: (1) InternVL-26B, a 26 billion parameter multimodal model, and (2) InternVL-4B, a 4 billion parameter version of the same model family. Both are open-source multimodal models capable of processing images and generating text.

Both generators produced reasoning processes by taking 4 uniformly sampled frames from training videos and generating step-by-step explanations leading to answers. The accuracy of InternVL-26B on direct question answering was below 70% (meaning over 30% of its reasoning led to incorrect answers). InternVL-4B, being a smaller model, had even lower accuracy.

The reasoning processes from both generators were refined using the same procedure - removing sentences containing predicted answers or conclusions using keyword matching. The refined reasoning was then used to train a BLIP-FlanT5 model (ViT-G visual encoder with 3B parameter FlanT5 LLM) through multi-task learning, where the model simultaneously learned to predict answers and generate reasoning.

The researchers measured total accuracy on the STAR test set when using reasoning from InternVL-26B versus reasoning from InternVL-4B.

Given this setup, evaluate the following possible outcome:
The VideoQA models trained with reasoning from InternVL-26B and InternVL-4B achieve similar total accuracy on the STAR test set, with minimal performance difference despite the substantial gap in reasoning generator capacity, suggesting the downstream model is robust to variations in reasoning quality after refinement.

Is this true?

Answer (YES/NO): NO